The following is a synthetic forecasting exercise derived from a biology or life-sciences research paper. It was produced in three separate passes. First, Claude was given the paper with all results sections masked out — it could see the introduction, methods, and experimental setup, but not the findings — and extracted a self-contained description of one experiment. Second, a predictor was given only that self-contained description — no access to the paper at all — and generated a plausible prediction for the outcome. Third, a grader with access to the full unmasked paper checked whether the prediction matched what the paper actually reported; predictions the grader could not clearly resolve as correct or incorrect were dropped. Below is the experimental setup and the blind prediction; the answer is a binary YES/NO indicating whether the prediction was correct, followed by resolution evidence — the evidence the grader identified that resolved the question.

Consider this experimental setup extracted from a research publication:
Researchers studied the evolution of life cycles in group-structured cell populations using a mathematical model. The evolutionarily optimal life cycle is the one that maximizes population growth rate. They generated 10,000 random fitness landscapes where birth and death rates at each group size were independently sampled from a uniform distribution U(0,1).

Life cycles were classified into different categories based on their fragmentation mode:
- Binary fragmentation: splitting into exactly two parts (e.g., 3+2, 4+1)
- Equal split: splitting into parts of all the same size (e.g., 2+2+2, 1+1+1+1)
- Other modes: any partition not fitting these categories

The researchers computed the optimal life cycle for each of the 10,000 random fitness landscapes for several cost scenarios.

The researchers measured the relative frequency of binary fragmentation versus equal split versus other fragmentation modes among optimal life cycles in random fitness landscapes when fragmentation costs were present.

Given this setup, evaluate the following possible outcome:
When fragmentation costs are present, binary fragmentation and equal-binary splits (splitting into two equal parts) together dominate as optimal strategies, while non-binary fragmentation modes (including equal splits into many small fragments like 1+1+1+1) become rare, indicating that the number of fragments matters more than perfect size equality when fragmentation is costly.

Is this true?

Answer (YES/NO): NO